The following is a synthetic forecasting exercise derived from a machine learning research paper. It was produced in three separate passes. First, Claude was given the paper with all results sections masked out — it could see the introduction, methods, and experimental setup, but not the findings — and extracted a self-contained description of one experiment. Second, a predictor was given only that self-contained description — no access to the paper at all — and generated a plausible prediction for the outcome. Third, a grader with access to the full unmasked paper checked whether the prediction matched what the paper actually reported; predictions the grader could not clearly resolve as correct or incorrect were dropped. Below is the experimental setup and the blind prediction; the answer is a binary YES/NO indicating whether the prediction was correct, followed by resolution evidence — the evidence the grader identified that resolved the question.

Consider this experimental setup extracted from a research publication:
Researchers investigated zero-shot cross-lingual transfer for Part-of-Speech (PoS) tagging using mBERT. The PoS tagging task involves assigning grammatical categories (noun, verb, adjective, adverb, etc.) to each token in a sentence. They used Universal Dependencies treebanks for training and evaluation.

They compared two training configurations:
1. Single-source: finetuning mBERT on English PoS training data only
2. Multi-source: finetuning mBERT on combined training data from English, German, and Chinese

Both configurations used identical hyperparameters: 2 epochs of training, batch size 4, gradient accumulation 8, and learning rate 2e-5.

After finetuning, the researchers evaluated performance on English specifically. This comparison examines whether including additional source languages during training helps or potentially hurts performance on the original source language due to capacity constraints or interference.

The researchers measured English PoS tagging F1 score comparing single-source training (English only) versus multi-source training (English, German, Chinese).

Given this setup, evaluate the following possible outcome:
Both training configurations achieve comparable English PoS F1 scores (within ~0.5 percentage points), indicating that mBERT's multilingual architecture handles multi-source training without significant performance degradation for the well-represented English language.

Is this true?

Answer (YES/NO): YES